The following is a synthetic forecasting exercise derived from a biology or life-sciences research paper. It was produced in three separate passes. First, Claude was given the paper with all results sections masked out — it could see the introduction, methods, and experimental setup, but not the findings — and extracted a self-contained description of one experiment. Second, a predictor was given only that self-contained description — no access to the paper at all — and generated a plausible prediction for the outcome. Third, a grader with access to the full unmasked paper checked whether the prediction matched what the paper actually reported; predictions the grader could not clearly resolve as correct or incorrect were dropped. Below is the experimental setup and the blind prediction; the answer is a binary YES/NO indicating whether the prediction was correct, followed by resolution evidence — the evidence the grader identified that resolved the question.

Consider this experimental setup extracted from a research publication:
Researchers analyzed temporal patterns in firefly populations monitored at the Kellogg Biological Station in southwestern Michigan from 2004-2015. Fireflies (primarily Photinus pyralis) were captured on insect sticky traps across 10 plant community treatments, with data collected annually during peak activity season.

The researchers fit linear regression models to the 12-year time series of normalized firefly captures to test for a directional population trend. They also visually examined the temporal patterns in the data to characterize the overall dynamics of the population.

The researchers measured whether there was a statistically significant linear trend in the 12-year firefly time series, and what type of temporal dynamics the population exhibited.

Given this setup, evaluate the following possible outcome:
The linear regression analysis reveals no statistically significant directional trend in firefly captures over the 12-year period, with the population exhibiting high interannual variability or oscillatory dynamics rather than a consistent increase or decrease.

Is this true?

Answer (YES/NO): YES